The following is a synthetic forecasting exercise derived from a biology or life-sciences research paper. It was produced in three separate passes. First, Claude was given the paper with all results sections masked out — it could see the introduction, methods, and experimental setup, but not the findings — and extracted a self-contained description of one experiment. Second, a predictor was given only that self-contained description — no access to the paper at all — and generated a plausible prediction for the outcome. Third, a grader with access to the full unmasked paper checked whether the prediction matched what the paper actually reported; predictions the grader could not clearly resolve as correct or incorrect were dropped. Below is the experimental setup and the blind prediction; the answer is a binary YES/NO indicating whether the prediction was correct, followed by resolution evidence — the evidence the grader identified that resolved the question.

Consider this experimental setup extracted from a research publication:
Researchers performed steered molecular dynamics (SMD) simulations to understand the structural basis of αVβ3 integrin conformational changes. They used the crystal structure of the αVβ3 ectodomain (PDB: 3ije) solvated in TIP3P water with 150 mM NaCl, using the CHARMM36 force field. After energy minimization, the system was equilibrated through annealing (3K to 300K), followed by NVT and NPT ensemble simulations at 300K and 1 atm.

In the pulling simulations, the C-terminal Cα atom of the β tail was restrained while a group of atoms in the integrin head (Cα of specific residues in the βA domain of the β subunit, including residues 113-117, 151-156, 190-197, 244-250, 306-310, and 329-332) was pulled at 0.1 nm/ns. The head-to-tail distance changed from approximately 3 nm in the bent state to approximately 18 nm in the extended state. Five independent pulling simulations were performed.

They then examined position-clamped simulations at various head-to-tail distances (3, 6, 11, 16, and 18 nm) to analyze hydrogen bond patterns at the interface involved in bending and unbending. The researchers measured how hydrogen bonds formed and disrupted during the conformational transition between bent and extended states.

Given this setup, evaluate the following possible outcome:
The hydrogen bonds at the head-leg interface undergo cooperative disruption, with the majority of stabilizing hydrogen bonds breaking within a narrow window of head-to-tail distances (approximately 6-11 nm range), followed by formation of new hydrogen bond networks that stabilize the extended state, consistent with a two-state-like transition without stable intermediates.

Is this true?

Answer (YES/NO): NO